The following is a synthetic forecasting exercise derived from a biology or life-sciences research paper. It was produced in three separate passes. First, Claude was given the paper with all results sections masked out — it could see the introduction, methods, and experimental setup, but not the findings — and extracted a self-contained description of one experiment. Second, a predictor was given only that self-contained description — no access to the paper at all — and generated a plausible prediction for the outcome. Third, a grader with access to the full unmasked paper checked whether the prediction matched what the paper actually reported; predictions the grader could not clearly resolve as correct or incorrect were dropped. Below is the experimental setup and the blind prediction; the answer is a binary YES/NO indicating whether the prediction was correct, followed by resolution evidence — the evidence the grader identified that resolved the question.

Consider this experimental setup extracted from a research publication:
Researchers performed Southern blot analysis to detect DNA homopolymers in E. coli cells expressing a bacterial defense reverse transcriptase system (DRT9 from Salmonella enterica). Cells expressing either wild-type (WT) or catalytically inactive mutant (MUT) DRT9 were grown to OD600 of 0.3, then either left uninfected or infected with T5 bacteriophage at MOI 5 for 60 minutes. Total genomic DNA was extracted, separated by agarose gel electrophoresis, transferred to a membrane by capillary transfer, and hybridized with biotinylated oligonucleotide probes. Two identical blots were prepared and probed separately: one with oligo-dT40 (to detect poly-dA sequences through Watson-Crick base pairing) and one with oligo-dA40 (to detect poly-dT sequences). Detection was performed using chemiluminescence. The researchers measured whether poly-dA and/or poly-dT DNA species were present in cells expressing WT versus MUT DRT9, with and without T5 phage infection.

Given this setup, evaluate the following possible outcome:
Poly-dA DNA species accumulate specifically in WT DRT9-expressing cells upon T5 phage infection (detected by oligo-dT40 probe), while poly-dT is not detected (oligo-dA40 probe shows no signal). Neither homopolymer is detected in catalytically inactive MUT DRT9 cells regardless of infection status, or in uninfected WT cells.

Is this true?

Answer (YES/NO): NO